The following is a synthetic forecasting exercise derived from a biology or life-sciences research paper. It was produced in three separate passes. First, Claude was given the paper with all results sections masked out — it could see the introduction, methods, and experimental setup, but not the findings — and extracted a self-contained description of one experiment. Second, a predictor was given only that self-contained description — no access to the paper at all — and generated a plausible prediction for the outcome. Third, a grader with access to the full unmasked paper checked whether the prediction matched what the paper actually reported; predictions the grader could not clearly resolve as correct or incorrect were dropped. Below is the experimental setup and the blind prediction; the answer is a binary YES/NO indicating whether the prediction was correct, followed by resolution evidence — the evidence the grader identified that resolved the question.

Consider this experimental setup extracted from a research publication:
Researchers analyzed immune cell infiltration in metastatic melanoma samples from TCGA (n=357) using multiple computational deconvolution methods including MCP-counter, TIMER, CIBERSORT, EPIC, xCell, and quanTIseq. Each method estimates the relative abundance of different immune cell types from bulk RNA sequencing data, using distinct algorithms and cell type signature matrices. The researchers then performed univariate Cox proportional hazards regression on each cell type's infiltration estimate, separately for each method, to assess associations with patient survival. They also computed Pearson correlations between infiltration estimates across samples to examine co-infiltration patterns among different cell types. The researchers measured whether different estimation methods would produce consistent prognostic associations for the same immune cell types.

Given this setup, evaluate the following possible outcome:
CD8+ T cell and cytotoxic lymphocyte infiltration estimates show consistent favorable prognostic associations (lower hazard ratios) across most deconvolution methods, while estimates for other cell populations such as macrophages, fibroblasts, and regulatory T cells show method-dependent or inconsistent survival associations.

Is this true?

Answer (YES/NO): NO